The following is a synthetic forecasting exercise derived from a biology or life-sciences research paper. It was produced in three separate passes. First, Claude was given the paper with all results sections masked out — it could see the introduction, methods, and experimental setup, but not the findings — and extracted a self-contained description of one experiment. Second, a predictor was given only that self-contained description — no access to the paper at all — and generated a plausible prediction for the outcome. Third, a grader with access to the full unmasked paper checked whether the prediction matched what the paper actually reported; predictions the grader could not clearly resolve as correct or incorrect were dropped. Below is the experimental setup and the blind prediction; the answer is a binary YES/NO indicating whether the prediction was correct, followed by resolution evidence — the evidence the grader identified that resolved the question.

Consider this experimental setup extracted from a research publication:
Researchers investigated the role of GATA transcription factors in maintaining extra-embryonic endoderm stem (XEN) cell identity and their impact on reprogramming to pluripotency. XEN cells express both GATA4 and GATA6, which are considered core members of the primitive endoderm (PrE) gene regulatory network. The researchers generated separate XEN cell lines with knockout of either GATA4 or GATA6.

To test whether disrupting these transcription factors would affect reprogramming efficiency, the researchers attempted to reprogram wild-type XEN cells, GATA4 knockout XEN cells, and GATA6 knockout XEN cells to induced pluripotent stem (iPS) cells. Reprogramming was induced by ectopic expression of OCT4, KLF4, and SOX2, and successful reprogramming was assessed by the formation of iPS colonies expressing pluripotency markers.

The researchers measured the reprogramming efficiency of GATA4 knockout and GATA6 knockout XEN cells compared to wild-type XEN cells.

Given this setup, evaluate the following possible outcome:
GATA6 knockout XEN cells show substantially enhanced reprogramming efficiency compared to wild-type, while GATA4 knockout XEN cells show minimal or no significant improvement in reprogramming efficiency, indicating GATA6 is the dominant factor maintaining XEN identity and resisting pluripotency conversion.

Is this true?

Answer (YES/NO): NO